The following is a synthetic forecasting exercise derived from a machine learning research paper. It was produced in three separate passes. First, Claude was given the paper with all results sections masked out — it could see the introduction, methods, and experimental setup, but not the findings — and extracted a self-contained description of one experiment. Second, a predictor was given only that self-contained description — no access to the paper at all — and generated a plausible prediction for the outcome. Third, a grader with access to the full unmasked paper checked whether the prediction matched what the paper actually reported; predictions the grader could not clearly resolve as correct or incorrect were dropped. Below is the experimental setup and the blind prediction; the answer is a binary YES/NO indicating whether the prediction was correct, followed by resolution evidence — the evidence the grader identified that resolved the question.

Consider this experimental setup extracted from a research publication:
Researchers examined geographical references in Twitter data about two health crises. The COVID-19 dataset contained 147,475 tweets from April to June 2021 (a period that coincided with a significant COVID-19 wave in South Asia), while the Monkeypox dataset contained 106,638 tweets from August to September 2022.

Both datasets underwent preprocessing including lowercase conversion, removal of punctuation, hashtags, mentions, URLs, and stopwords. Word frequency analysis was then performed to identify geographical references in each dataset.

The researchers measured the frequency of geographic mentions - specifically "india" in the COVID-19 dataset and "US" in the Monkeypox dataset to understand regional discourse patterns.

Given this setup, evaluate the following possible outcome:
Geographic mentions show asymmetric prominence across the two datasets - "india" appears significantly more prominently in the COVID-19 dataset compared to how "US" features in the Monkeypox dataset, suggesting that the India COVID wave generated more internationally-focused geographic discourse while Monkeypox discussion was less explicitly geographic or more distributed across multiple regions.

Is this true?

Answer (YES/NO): NO